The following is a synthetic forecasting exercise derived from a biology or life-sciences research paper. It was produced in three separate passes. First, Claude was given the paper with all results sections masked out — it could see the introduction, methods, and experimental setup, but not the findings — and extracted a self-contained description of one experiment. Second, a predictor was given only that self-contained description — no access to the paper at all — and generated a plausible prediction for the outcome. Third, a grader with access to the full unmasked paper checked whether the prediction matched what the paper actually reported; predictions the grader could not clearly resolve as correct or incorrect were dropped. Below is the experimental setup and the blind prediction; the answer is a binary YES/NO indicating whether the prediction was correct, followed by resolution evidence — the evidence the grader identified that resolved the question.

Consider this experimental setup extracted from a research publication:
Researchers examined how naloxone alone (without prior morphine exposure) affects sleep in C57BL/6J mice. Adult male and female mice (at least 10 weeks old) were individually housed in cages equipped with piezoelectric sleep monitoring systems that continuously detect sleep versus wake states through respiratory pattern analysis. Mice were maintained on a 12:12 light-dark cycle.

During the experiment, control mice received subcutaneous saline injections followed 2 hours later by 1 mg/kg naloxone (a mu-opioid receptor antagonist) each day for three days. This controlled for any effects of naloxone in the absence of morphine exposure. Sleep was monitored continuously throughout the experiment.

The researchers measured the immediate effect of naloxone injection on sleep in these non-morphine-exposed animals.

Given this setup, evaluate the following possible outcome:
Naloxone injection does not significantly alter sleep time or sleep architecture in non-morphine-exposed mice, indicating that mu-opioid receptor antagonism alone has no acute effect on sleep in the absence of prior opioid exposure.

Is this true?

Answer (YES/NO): NO